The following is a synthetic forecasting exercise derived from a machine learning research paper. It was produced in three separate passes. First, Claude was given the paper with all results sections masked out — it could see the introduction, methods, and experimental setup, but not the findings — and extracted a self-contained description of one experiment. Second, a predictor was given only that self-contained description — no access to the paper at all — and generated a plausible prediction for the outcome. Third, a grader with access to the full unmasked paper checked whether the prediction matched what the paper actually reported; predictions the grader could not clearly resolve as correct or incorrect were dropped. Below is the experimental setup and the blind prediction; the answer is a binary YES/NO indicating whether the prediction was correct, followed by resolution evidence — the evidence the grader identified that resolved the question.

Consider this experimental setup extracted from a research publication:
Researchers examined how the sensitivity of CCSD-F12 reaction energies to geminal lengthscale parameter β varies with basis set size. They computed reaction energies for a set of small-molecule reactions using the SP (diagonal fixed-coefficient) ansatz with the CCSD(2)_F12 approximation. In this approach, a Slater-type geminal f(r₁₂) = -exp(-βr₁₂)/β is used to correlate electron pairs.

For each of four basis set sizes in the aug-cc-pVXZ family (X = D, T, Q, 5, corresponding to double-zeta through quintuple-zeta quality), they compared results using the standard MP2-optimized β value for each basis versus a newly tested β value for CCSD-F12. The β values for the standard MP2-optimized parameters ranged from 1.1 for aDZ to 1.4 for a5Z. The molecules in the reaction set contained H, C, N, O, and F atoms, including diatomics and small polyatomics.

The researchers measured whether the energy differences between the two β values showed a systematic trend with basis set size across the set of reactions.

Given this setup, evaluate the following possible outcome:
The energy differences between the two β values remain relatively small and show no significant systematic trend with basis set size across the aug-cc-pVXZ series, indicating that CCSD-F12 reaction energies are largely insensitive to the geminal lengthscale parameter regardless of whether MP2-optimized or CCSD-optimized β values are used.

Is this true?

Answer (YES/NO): YES